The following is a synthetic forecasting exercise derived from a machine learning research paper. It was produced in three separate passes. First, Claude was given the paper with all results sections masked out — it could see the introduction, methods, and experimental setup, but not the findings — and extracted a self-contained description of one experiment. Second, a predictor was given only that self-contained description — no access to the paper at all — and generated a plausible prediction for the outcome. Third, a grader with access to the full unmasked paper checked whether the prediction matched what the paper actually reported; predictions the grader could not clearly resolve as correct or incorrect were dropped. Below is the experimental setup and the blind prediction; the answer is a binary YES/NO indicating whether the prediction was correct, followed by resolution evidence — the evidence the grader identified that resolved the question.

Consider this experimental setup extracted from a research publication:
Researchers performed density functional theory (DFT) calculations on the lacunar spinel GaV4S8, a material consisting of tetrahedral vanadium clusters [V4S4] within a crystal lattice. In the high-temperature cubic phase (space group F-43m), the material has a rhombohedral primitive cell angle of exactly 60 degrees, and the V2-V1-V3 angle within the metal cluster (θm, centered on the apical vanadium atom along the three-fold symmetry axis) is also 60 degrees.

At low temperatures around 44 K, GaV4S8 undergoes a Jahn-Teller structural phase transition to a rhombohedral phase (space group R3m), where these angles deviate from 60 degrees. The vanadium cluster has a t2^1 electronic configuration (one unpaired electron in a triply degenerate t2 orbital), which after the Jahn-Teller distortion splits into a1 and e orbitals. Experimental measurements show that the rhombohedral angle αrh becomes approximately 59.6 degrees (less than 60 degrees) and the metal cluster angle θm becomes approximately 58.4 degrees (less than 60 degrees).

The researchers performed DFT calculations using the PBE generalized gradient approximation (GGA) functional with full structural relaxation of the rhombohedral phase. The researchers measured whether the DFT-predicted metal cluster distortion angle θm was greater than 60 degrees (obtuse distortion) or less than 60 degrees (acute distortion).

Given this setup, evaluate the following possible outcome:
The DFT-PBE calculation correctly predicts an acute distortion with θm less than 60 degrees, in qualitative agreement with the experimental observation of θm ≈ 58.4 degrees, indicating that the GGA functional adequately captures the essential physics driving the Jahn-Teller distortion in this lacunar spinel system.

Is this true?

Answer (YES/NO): YES